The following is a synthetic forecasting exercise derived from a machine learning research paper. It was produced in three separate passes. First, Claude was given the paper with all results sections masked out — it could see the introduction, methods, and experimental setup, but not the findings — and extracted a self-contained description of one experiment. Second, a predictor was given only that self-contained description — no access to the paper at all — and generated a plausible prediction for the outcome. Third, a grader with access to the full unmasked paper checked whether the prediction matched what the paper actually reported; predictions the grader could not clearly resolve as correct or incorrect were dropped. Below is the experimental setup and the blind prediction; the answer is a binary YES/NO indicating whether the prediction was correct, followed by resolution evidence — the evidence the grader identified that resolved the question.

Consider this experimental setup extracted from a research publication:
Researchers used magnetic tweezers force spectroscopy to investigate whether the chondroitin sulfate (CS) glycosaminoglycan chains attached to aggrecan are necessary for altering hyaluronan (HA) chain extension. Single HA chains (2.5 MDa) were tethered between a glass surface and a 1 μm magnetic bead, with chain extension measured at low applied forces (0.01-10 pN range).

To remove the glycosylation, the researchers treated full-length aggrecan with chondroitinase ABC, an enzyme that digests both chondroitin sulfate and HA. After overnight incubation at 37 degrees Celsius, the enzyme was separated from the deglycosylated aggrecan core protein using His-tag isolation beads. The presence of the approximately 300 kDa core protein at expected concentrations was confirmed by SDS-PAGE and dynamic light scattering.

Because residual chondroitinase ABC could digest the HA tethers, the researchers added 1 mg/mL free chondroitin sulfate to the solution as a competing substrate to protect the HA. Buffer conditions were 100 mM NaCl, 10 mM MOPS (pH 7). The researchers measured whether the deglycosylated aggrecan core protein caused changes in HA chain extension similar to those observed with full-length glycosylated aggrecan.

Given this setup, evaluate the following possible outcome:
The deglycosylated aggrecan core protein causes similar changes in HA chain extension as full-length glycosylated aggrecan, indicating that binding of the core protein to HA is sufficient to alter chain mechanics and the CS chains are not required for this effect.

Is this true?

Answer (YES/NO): NO